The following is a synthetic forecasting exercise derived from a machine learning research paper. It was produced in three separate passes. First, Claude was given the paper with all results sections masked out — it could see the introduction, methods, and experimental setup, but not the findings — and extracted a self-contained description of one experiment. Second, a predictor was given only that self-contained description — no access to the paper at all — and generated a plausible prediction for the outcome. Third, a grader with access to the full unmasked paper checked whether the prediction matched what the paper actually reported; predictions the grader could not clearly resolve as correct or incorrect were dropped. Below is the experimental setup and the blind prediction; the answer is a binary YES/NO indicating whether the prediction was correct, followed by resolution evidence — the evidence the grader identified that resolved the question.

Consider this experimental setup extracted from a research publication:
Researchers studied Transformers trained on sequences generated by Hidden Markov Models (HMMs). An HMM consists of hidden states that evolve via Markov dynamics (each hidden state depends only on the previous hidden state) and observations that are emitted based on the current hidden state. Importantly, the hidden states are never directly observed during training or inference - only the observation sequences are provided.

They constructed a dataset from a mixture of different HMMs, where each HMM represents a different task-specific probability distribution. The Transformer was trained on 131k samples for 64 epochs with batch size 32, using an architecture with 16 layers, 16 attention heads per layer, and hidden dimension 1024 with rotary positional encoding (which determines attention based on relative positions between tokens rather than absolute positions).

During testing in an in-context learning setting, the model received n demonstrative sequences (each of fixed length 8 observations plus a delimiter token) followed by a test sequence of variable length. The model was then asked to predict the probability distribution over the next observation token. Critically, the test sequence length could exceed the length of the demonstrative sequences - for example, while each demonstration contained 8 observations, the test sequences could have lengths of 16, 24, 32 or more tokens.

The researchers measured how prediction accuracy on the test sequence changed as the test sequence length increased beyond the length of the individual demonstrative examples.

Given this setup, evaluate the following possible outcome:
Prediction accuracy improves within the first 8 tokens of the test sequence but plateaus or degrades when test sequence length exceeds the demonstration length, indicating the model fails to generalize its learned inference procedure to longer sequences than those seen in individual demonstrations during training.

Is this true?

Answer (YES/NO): NO